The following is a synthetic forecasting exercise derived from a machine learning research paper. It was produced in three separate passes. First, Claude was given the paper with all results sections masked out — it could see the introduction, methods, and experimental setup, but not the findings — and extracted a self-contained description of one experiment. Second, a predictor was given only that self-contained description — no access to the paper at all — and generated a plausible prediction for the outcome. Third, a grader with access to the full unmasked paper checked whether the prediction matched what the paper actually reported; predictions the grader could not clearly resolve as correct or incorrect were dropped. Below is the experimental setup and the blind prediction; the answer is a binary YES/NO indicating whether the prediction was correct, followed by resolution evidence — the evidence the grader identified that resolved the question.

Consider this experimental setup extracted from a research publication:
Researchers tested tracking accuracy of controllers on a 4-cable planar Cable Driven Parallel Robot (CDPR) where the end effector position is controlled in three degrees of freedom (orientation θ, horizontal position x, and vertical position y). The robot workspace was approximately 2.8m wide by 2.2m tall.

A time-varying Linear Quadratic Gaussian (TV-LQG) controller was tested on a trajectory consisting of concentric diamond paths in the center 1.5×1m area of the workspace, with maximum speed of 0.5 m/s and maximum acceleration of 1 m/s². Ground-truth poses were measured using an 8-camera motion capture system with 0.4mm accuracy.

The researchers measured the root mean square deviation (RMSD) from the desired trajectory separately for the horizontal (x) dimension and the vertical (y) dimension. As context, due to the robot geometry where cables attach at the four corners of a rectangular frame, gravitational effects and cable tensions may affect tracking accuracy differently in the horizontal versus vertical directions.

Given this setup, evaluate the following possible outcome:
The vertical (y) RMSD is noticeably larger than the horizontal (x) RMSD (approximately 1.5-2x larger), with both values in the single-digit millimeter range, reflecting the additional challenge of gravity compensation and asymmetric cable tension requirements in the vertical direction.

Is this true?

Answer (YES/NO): NO